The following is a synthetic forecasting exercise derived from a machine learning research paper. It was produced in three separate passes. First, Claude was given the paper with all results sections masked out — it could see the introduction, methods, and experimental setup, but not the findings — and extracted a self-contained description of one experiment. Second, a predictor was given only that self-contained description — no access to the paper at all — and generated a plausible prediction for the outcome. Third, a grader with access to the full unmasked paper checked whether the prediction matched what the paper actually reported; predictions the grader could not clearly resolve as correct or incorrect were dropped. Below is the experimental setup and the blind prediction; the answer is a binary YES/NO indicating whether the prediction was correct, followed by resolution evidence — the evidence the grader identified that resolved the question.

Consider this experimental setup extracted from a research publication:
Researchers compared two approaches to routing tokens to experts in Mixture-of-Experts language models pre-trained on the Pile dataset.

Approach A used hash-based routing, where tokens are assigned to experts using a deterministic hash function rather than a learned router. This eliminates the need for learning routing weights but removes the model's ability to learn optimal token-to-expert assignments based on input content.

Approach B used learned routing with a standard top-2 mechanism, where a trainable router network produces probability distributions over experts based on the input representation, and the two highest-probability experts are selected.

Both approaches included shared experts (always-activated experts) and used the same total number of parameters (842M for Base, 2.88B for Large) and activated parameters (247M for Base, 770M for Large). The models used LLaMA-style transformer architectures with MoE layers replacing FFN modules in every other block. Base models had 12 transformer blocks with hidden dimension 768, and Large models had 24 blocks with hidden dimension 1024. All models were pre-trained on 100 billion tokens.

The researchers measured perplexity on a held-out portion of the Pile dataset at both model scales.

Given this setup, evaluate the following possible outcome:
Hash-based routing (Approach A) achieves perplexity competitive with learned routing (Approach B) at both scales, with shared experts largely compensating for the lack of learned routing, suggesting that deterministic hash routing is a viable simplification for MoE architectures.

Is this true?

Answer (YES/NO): NO